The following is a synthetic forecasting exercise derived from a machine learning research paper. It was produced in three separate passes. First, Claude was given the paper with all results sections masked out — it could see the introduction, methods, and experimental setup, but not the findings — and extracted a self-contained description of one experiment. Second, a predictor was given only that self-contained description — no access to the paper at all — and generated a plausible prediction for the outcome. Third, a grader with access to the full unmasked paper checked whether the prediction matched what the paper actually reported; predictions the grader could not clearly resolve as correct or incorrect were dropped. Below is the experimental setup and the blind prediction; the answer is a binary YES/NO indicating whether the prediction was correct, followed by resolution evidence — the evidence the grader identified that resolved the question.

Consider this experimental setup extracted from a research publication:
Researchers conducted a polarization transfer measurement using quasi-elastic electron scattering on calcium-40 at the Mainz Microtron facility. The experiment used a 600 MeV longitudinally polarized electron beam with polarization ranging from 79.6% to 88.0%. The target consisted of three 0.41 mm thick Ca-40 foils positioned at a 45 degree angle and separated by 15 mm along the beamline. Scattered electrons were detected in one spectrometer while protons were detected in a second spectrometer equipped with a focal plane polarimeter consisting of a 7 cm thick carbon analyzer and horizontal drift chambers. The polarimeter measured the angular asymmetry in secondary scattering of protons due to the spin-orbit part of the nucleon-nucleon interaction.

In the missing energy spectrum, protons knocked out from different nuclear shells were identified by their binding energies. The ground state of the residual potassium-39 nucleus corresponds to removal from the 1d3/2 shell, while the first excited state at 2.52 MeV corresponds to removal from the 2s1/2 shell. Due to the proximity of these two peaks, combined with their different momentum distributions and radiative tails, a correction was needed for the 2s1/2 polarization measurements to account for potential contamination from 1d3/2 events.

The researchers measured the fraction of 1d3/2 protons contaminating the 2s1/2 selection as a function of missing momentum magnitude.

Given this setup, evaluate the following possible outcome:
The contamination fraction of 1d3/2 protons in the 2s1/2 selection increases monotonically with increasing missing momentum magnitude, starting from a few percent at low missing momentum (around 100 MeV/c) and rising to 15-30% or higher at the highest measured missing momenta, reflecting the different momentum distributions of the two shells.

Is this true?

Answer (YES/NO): NO